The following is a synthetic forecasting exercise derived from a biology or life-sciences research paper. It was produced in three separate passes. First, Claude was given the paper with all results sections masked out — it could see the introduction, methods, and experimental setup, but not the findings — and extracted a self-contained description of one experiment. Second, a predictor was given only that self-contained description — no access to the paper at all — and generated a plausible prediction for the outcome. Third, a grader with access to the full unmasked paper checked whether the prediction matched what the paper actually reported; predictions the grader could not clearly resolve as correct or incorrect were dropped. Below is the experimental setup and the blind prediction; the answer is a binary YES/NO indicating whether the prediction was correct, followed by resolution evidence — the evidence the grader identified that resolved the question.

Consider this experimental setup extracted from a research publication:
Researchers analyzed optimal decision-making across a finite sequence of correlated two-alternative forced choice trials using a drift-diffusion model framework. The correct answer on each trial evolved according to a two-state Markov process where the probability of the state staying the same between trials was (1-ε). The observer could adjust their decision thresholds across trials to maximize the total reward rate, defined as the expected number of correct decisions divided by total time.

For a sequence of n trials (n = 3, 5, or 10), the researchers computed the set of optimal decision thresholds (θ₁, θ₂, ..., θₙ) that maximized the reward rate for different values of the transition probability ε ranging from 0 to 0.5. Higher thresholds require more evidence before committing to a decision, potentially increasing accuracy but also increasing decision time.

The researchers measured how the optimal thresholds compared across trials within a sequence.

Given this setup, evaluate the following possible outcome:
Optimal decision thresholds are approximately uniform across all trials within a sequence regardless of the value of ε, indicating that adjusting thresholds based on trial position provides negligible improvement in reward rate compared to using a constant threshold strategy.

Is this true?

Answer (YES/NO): NO